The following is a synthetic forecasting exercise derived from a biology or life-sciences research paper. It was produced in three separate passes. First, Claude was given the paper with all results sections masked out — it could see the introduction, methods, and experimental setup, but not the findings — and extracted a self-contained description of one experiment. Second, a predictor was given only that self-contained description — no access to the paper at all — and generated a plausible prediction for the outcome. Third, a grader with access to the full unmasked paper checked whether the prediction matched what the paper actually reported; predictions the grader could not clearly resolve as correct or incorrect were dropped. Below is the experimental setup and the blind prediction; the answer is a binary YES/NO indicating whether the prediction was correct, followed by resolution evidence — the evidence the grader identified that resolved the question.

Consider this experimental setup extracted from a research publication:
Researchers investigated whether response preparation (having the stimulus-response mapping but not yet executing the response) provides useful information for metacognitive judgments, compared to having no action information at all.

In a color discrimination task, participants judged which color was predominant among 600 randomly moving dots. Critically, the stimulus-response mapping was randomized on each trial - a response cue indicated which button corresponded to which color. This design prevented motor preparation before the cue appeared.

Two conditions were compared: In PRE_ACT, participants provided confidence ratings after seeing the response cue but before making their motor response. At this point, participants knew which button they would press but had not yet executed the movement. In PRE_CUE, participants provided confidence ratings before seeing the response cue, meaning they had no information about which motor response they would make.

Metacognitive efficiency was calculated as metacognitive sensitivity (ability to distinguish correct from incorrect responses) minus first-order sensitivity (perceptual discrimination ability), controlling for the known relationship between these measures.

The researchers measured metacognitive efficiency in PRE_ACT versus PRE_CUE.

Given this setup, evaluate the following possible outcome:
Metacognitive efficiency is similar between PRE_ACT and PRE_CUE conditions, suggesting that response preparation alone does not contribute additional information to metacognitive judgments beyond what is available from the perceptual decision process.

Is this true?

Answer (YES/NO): YES